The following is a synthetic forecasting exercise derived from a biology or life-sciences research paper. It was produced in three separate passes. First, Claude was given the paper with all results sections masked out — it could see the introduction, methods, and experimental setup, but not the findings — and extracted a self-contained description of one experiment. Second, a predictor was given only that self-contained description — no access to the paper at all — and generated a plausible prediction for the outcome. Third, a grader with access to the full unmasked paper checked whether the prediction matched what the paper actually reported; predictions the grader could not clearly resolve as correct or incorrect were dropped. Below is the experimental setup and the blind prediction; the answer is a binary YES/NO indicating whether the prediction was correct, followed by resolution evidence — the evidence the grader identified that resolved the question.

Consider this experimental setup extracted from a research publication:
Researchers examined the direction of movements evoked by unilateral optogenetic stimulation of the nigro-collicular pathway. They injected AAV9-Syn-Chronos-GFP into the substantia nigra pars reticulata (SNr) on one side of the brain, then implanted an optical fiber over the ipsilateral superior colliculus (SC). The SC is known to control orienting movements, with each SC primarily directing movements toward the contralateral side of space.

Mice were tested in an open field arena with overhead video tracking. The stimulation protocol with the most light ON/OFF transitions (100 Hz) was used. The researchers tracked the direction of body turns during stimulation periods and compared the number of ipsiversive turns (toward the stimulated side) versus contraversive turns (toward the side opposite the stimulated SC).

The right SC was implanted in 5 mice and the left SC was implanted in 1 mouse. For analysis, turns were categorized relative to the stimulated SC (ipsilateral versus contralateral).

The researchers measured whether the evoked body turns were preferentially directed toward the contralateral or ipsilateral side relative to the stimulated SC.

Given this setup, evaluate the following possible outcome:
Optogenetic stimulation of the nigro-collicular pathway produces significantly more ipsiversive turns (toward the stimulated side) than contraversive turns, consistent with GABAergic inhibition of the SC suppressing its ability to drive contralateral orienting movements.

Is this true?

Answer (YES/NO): NO